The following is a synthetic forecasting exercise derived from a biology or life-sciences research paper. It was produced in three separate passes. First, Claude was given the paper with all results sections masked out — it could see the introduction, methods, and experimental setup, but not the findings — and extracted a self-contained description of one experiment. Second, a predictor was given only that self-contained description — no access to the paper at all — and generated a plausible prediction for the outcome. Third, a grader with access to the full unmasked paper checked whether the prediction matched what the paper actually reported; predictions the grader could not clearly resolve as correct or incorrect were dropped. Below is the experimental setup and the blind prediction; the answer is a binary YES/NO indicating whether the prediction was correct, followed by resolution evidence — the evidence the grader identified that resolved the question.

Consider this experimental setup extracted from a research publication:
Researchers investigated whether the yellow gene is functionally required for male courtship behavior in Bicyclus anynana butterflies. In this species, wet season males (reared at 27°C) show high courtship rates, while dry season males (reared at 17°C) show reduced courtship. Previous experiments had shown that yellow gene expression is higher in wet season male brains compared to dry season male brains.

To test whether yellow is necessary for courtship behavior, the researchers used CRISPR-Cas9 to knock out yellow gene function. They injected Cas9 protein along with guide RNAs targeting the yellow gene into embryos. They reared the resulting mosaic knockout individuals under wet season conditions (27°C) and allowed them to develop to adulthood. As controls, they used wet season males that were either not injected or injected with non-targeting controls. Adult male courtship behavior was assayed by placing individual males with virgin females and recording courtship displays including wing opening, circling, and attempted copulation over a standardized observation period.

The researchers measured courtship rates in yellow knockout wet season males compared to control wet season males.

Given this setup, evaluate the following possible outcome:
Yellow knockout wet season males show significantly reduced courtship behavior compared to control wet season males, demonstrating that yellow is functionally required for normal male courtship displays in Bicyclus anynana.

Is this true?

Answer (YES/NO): NO